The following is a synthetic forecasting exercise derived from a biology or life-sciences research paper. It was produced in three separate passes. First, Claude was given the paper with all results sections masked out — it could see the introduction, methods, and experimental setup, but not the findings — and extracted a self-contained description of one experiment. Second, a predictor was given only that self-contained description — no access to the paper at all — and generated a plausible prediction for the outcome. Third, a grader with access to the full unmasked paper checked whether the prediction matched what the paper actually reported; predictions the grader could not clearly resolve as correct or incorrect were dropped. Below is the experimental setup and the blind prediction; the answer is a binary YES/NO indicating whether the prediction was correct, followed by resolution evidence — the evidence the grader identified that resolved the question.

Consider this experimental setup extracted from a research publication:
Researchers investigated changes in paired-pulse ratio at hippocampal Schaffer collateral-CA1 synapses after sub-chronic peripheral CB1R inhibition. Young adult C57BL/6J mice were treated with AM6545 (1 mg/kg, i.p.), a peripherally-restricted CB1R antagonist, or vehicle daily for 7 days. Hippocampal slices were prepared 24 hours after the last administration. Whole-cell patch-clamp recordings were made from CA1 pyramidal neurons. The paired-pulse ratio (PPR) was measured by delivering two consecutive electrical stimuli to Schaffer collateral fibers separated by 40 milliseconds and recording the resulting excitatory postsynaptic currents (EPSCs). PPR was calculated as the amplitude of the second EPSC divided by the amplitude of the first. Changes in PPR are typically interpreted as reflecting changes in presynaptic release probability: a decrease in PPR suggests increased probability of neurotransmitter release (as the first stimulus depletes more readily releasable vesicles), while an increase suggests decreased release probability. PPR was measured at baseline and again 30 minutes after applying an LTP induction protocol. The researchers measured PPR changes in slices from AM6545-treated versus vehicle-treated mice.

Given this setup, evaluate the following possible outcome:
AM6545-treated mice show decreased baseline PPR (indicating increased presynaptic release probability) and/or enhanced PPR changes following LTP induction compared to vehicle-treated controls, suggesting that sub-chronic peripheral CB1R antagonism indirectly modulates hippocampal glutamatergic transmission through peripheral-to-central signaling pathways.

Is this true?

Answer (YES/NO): NO